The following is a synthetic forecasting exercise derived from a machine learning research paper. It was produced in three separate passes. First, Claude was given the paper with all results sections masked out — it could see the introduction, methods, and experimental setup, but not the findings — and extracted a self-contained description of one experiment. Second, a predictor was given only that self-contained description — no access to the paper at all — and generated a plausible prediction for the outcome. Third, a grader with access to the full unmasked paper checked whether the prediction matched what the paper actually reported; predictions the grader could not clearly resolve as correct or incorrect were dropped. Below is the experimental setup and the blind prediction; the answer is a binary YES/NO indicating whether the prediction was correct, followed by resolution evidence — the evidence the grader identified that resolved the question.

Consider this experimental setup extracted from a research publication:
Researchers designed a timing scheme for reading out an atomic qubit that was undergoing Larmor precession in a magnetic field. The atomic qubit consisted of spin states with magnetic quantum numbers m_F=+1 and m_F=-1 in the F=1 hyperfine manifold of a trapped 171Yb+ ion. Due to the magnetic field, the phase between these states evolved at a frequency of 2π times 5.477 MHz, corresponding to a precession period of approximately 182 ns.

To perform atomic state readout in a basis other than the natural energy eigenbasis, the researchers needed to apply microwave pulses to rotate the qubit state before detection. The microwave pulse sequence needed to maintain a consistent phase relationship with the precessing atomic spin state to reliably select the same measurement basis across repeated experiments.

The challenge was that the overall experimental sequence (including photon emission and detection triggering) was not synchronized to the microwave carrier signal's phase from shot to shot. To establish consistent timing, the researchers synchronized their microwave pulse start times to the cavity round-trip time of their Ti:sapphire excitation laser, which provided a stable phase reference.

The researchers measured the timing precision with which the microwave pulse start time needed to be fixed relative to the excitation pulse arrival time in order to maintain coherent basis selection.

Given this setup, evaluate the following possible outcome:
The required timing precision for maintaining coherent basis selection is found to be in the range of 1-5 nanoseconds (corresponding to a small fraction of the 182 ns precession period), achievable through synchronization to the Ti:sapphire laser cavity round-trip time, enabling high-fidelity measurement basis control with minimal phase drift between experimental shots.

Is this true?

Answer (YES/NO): NO